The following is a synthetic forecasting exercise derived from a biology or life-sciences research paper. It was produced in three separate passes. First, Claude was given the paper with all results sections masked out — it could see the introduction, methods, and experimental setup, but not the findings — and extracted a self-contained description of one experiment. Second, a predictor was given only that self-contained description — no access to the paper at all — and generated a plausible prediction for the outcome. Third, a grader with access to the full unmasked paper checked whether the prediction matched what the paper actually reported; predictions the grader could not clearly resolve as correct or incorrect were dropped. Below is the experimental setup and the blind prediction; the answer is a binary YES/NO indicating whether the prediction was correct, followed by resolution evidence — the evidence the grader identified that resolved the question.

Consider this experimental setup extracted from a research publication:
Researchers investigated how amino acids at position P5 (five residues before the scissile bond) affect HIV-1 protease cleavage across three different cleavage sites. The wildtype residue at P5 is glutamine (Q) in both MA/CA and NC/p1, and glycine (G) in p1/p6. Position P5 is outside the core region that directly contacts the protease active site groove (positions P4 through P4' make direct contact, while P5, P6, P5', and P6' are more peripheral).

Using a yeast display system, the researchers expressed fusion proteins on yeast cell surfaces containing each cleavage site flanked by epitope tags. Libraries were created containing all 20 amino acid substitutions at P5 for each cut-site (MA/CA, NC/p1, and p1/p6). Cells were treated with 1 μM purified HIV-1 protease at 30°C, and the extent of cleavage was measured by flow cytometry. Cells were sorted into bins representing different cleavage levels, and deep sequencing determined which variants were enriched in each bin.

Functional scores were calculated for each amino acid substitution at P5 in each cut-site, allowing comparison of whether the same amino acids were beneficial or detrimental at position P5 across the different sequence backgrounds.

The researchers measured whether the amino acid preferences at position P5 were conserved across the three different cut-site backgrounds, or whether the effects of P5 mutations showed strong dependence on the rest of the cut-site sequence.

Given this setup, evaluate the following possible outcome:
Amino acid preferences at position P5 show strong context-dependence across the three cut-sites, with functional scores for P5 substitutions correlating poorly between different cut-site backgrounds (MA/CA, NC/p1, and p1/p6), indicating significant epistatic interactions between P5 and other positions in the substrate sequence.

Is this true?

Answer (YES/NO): YES